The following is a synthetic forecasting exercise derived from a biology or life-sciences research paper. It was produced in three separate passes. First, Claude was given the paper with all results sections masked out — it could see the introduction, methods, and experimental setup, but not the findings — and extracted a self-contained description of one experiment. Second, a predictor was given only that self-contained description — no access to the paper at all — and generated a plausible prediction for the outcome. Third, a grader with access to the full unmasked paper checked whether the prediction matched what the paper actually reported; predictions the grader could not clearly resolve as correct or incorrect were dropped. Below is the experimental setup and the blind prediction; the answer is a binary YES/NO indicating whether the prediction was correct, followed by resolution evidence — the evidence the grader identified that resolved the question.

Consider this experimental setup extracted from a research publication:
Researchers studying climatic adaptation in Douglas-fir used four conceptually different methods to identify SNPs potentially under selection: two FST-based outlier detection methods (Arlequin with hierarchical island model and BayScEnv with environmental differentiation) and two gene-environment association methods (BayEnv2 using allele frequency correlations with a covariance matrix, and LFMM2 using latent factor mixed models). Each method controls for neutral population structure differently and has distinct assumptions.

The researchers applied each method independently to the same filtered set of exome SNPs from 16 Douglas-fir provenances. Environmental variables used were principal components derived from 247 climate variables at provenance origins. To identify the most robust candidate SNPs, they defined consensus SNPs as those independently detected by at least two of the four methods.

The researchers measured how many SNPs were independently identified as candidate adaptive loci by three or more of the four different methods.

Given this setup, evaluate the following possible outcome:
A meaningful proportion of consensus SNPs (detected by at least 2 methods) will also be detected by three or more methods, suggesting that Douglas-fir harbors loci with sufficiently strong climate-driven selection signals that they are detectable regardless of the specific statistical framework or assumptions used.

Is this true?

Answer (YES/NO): NO